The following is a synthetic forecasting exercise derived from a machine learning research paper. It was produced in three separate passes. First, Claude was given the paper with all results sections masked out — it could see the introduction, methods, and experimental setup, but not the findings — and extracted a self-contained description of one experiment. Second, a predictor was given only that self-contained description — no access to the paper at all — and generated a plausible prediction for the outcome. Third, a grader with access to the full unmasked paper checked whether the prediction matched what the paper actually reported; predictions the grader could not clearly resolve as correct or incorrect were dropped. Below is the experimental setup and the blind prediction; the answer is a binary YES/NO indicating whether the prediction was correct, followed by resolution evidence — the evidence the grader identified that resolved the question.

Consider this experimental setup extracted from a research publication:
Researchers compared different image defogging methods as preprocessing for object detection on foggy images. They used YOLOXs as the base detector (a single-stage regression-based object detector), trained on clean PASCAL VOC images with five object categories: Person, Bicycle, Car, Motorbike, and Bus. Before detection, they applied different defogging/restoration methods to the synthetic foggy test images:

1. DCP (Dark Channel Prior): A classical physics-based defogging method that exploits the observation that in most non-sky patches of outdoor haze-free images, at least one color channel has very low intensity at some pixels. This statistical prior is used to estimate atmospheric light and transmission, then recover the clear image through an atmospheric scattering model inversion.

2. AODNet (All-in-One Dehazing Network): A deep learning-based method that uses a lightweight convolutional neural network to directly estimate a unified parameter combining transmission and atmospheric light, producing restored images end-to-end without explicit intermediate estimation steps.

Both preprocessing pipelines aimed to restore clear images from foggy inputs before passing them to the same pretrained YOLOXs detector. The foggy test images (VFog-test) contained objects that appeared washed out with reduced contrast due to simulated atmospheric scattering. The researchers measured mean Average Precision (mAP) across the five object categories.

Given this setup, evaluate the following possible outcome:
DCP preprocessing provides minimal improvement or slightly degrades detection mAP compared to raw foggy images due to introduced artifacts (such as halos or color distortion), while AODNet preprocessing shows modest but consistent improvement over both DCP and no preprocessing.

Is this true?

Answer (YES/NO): NO